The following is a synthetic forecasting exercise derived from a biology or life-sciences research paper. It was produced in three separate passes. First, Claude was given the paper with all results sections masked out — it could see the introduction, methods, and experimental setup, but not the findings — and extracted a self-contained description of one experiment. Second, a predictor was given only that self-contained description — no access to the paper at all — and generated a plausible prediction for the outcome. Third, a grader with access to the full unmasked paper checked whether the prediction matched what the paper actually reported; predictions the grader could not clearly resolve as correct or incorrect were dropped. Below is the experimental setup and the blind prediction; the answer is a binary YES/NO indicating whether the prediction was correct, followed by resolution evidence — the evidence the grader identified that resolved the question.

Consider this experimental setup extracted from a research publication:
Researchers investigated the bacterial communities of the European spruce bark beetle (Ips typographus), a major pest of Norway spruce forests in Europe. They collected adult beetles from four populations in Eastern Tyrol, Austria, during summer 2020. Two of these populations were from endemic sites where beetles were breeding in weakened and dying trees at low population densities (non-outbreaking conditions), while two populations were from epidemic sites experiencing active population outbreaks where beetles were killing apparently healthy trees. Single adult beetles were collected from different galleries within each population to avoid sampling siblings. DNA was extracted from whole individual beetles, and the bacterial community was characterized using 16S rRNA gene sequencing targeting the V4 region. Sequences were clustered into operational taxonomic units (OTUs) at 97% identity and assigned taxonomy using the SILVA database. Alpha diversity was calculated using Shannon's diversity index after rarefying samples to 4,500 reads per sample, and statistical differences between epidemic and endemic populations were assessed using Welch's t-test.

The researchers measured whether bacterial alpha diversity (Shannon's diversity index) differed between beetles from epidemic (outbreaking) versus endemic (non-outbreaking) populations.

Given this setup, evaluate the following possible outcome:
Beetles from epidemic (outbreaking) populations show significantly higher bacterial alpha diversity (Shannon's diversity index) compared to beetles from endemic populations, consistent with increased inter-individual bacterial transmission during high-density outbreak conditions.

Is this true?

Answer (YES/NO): NO